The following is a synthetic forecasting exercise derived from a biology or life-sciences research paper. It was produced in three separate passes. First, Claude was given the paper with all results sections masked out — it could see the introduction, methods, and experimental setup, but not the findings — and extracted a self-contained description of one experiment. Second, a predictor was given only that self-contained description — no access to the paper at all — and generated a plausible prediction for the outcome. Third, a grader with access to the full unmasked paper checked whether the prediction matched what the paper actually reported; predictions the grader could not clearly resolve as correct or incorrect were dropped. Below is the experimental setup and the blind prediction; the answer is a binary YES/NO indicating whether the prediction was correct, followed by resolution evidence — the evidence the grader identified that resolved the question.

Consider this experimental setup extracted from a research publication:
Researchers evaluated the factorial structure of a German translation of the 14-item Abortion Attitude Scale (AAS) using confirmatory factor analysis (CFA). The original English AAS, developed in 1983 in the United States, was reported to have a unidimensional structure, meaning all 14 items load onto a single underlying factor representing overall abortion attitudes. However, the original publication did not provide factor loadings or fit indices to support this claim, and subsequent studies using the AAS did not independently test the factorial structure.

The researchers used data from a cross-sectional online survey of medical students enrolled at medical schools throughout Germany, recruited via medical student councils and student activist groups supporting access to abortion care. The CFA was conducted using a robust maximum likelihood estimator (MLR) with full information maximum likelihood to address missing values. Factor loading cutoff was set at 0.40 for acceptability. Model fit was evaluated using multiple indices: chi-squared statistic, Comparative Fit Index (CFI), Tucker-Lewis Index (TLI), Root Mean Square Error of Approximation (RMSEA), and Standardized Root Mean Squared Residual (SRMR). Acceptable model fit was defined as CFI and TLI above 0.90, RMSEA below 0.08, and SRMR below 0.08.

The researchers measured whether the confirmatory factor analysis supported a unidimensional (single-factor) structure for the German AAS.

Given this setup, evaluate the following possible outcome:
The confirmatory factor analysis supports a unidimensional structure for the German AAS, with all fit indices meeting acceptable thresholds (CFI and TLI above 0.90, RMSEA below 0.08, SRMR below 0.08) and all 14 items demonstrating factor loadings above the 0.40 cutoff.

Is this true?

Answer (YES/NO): NO